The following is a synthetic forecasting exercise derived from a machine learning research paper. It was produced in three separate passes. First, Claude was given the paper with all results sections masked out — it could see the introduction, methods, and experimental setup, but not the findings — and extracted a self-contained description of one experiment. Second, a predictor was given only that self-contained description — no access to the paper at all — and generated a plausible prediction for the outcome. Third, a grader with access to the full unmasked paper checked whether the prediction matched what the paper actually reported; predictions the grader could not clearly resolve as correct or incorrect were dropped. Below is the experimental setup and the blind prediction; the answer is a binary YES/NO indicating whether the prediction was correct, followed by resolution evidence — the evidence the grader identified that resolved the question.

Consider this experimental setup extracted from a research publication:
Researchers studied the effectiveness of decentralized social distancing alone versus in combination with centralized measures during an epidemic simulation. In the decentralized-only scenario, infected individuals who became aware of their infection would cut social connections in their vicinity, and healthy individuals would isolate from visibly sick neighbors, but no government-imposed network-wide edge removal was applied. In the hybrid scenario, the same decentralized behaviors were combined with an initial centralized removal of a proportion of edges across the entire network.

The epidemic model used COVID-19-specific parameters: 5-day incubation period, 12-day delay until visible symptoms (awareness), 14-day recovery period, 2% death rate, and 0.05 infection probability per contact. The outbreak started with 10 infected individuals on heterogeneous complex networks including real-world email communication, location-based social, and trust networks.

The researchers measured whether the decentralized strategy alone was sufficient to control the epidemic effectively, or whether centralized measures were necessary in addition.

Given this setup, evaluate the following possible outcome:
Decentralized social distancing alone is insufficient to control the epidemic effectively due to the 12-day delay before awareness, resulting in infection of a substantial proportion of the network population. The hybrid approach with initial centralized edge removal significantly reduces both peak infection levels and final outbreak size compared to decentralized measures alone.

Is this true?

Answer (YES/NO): YES